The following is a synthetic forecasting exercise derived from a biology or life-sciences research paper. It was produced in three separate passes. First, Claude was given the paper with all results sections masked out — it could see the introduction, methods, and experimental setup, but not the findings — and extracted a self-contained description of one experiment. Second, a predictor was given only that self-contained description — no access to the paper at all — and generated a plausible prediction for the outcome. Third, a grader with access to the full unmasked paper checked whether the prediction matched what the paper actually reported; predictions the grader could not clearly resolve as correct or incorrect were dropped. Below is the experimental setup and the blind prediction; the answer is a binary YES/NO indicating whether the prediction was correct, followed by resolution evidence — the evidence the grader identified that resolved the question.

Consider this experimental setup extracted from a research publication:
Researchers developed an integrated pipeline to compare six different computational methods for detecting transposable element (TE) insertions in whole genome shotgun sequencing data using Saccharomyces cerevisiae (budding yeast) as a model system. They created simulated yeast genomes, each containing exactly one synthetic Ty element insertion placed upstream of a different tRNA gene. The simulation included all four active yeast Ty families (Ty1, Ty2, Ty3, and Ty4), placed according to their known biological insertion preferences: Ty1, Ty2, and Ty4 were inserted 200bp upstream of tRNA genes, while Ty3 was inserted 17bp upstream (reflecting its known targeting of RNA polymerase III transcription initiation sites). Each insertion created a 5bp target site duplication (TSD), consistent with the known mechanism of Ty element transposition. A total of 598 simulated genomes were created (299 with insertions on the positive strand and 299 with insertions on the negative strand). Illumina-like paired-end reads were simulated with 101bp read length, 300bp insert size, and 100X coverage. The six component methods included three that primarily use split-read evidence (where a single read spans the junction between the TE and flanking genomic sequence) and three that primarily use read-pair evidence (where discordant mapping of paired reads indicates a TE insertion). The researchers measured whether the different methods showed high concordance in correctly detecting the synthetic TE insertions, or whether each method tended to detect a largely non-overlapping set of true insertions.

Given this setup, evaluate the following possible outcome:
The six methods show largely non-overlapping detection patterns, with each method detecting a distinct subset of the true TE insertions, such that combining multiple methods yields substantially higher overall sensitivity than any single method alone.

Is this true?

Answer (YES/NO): NO